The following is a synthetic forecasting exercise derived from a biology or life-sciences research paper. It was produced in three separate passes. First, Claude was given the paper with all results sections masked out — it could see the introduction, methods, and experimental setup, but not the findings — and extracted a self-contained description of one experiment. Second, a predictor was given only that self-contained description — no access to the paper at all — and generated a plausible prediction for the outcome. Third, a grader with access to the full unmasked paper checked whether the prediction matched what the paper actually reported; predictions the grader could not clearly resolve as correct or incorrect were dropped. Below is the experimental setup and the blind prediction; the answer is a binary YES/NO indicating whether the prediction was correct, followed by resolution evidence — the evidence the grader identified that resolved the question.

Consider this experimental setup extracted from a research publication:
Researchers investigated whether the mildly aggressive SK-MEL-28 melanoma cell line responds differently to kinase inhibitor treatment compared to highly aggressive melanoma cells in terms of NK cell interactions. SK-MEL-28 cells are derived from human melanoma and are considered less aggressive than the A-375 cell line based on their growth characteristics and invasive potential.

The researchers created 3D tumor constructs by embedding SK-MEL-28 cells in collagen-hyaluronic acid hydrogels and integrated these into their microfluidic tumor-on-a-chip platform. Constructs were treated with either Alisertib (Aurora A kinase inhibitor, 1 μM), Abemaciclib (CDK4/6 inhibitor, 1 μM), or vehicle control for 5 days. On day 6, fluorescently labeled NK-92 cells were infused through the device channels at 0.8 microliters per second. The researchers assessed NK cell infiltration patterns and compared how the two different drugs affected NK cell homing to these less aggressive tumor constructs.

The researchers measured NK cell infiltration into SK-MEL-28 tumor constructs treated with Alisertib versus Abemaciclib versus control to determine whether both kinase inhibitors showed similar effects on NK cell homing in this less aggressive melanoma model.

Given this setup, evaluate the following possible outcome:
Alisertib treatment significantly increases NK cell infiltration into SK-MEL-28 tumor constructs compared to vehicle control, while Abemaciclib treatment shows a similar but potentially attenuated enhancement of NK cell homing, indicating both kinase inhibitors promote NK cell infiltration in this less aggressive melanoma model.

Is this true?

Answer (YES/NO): NO